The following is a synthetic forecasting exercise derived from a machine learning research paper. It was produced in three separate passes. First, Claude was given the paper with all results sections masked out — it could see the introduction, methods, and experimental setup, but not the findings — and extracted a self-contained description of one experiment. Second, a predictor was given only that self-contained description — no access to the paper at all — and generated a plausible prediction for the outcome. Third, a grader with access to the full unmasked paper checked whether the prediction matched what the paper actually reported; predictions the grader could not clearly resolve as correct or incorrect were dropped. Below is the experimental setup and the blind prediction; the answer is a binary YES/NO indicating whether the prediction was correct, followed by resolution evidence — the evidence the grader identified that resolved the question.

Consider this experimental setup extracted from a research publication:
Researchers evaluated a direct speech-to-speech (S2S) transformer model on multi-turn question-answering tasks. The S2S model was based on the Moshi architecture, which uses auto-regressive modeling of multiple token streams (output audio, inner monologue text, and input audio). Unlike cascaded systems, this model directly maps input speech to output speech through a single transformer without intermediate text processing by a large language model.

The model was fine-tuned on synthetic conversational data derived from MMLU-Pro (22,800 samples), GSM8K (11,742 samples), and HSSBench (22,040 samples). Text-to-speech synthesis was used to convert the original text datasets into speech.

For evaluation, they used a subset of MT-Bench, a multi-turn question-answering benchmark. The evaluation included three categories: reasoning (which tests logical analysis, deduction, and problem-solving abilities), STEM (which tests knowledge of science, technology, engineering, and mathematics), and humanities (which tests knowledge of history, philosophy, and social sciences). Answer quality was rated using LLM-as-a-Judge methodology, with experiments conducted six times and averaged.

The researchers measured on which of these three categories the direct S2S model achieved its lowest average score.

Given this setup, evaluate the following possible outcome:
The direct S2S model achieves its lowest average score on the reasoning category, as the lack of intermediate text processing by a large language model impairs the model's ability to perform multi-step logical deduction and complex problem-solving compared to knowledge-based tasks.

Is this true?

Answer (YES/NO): YES